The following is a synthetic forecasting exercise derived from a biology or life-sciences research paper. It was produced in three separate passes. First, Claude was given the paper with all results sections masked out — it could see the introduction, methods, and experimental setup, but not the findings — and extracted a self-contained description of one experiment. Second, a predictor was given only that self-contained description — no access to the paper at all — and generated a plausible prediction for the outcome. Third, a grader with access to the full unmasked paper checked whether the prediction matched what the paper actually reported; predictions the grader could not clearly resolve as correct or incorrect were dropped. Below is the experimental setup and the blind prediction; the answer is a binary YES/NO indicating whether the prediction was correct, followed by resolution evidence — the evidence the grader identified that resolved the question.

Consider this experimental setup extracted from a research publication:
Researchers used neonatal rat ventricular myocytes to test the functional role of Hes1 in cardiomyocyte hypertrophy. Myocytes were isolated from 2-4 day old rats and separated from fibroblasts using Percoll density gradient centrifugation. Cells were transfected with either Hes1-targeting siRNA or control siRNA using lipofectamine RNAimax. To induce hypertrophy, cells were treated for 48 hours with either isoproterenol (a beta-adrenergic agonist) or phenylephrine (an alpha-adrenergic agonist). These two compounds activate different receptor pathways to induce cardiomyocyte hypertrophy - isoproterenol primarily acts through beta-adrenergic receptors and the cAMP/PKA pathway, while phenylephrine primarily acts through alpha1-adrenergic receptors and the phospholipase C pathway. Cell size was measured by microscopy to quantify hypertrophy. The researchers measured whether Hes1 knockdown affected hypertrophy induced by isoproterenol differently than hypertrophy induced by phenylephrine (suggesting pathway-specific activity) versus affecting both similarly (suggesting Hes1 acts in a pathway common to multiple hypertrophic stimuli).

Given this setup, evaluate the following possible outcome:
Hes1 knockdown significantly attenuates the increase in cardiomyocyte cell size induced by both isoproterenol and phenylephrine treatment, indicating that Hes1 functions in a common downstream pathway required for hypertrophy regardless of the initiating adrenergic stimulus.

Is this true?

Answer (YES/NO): YES